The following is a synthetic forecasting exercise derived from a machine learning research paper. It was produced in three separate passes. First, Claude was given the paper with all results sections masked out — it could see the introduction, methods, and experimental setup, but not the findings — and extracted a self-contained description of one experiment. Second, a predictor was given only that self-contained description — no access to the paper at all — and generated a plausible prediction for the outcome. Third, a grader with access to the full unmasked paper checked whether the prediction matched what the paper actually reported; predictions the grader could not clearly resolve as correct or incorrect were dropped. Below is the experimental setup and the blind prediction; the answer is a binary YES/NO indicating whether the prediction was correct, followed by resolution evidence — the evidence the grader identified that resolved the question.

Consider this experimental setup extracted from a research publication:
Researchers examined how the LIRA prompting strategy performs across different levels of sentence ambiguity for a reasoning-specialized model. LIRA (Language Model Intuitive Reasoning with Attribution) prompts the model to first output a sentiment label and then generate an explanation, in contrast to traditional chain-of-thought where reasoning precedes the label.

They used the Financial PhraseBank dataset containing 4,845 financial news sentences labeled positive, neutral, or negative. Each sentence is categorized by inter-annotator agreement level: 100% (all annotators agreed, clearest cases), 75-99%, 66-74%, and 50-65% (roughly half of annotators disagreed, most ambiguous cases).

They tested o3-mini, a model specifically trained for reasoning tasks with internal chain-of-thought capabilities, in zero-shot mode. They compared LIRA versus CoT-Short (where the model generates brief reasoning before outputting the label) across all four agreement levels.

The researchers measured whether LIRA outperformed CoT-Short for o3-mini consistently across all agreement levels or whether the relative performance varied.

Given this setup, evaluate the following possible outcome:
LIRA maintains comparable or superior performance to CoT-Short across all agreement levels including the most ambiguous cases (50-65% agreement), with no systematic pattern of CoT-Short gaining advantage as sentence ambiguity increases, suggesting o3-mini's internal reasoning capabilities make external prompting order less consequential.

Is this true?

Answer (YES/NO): NO